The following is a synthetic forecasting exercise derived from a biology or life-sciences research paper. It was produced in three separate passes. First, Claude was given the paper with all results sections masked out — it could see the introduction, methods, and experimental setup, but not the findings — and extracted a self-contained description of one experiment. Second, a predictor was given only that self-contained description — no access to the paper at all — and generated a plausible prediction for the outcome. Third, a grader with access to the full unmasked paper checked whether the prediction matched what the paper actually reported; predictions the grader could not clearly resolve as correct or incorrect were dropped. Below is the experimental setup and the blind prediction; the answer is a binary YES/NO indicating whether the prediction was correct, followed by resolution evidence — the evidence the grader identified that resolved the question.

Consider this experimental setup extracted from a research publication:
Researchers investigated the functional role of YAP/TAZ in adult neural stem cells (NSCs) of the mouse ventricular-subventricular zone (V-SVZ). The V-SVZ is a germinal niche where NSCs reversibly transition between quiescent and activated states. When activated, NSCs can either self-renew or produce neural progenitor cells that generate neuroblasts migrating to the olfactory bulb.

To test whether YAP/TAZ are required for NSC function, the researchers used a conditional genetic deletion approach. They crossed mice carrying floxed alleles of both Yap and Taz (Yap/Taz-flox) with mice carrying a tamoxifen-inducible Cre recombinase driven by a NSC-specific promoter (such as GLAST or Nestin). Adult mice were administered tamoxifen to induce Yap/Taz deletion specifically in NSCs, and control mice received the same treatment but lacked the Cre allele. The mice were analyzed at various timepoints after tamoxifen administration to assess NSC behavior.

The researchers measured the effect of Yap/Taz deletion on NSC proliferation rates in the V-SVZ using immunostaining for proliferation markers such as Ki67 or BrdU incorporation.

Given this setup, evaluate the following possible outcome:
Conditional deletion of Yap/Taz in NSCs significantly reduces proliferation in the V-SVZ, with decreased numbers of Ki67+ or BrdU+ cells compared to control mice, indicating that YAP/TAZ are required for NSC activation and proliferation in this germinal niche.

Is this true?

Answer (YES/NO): NO